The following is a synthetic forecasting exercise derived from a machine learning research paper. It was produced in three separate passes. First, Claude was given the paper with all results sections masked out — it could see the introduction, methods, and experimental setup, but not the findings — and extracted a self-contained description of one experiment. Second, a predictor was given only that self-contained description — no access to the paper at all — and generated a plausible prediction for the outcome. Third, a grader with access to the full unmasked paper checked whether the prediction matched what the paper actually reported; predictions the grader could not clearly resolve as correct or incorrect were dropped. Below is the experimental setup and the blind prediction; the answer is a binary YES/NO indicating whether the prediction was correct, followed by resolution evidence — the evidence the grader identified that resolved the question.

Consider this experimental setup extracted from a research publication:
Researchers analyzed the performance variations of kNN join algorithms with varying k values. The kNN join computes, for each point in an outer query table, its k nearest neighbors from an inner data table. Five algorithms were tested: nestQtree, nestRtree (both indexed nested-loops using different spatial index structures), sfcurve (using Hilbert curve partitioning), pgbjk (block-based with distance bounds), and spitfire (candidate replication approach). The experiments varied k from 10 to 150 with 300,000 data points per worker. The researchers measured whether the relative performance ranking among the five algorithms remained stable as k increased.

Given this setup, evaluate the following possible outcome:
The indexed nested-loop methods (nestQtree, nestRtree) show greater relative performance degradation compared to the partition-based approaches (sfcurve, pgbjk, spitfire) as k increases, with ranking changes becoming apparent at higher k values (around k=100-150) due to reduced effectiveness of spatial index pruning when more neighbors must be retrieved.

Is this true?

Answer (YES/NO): NO